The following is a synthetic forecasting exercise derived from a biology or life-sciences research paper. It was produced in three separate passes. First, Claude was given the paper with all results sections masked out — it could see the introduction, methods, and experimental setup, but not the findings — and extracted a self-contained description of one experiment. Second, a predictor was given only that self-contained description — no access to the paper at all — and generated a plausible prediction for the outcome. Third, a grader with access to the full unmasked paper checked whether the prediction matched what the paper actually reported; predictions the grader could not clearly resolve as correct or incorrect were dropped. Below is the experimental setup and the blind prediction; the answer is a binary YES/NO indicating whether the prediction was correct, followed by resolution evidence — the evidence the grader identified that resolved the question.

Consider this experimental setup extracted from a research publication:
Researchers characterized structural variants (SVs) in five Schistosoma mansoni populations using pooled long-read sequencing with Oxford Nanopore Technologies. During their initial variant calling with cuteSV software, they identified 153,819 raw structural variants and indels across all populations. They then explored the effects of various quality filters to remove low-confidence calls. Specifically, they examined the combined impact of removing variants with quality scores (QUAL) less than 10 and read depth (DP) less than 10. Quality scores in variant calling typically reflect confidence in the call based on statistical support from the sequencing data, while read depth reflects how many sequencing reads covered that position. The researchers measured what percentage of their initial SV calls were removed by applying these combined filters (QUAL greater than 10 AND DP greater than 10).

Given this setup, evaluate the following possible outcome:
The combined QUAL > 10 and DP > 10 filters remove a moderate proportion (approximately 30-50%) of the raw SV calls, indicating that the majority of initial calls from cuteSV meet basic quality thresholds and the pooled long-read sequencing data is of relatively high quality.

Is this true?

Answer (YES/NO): NO